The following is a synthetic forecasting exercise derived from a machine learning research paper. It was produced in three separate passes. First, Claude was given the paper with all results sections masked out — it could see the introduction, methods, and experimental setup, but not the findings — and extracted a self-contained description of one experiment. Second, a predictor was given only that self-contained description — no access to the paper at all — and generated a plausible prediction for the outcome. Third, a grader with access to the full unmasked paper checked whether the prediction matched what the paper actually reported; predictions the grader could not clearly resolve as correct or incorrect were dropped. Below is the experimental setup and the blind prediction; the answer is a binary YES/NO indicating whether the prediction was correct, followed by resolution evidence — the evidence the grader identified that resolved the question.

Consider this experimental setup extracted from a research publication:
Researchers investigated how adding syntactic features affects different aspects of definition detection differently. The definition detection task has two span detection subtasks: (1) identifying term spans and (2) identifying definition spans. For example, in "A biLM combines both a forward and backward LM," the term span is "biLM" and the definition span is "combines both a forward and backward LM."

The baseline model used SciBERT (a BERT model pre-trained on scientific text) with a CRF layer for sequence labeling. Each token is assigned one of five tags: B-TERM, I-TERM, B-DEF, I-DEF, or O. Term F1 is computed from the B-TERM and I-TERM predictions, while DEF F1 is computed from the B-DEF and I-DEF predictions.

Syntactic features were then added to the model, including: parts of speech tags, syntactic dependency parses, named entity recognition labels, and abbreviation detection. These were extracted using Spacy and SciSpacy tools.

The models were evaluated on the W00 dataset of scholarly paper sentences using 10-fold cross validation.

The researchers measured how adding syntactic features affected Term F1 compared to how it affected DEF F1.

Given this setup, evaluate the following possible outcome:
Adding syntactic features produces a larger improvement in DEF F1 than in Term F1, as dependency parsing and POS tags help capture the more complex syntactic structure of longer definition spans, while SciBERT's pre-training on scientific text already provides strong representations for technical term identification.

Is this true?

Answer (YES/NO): NO